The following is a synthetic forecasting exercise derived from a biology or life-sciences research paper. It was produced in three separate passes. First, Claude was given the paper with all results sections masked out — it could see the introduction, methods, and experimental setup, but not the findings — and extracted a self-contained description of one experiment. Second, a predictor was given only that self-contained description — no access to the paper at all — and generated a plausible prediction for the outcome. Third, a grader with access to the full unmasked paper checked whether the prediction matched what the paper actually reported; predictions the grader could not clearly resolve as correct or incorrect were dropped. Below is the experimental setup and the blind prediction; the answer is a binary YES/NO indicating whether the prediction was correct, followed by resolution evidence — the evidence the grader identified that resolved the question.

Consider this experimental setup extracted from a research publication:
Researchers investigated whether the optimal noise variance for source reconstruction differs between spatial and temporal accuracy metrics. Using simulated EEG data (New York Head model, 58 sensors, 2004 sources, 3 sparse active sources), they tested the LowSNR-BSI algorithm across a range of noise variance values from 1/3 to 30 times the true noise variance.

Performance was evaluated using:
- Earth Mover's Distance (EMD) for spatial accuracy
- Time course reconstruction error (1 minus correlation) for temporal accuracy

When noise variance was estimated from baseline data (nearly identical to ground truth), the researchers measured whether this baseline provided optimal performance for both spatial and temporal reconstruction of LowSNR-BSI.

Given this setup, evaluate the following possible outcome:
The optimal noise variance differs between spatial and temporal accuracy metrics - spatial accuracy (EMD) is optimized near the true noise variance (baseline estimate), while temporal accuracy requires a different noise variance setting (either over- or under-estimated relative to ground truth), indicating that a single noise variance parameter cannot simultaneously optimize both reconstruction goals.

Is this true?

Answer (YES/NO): NO